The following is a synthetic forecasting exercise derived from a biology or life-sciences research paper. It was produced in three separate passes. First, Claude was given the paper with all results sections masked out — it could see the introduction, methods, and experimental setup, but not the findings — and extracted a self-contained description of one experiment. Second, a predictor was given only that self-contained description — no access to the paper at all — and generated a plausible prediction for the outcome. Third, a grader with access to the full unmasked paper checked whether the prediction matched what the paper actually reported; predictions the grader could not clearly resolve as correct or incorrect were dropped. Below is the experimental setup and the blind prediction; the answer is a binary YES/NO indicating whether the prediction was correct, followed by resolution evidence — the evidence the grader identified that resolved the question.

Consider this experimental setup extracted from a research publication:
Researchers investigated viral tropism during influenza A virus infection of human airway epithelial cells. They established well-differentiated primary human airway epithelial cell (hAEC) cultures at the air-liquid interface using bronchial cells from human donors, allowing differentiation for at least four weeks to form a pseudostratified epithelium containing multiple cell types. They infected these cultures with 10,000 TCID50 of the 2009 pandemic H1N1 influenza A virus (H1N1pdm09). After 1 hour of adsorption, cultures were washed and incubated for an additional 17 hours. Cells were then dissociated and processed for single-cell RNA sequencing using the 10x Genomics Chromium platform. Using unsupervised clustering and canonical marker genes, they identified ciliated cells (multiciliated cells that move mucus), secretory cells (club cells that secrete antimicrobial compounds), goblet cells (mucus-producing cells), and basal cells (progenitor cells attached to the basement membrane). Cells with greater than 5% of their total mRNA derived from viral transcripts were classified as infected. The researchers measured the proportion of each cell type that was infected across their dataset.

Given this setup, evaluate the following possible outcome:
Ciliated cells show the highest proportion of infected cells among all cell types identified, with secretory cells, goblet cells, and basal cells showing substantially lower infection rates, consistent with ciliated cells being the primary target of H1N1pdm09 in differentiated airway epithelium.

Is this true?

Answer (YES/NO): NO